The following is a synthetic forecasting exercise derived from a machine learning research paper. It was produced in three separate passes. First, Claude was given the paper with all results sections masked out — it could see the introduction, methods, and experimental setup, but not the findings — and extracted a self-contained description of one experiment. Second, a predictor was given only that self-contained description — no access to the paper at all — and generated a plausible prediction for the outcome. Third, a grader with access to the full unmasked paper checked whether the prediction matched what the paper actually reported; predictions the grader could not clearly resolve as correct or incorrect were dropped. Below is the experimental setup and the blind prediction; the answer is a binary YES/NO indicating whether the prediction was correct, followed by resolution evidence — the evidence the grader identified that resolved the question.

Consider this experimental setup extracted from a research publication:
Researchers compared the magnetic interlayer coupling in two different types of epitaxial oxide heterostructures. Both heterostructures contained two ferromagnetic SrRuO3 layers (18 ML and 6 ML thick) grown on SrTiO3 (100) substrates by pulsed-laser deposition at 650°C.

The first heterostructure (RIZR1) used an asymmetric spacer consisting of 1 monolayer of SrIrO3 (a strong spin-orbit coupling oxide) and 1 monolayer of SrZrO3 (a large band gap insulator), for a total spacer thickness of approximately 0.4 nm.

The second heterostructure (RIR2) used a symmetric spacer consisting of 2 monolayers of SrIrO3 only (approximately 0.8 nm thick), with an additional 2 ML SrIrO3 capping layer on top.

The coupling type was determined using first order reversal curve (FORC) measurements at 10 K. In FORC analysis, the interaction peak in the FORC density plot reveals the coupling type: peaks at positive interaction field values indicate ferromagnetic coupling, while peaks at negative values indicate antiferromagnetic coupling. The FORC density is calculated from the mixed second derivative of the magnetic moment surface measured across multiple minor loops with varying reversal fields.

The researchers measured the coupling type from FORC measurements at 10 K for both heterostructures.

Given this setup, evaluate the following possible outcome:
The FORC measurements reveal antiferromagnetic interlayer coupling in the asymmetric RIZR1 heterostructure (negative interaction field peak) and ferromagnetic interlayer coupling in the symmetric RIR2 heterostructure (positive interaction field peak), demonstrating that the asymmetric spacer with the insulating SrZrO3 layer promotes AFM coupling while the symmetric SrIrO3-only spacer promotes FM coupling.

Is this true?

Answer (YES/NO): NO